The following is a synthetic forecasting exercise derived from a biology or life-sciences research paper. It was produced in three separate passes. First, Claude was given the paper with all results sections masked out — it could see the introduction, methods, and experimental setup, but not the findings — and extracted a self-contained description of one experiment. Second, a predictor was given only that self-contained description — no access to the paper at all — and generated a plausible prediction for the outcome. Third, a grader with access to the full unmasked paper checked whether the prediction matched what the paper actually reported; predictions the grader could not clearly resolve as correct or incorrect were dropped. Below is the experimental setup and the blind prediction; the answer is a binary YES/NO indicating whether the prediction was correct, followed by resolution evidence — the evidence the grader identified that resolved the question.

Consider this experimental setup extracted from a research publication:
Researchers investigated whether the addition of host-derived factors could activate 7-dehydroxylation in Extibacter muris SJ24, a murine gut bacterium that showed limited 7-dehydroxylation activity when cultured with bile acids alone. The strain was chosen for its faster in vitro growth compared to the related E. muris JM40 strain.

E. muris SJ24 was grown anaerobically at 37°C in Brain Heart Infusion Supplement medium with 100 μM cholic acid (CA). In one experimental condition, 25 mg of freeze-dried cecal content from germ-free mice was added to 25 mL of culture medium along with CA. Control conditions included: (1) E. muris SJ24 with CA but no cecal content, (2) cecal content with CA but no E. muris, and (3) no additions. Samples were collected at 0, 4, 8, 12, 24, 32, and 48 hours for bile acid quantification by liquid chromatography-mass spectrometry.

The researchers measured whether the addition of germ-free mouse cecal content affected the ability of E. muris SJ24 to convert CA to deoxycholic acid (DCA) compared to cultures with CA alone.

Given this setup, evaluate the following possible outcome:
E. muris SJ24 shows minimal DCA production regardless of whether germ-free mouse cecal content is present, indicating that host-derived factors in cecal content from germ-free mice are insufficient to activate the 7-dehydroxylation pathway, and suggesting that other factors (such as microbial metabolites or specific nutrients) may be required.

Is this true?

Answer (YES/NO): NO